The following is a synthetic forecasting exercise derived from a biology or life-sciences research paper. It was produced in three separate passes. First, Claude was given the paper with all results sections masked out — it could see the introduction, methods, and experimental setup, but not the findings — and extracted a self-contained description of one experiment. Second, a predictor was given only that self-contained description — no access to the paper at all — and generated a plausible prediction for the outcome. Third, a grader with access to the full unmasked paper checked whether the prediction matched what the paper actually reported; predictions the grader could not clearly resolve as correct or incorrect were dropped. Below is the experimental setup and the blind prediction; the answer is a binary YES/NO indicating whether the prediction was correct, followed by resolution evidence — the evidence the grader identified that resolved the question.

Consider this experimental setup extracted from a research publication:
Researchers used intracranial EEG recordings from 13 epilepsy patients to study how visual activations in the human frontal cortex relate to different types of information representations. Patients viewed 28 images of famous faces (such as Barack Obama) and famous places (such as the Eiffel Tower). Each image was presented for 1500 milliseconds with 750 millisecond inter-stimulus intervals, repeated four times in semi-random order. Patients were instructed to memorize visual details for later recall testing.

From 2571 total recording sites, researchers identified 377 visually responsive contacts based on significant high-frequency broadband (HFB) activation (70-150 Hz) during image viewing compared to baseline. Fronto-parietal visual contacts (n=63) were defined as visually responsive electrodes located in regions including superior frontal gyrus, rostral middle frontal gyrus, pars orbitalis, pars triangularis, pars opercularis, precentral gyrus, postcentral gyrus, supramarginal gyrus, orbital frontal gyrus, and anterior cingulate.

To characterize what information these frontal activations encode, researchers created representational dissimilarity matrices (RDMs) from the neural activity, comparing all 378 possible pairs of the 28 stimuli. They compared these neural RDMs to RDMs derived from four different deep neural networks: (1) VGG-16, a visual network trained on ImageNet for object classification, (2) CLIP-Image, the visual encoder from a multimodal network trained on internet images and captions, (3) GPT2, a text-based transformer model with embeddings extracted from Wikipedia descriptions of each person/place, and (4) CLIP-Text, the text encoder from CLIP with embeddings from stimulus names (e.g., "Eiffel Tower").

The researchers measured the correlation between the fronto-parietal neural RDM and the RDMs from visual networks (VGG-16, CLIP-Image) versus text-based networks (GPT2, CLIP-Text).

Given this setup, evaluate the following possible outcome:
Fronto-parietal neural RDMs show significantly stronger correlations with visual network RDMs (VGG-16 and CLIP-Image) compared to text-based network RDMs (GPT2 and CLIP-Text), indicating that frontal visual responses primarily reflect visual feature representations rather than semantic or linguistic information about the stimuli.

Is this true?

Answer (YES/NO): NO